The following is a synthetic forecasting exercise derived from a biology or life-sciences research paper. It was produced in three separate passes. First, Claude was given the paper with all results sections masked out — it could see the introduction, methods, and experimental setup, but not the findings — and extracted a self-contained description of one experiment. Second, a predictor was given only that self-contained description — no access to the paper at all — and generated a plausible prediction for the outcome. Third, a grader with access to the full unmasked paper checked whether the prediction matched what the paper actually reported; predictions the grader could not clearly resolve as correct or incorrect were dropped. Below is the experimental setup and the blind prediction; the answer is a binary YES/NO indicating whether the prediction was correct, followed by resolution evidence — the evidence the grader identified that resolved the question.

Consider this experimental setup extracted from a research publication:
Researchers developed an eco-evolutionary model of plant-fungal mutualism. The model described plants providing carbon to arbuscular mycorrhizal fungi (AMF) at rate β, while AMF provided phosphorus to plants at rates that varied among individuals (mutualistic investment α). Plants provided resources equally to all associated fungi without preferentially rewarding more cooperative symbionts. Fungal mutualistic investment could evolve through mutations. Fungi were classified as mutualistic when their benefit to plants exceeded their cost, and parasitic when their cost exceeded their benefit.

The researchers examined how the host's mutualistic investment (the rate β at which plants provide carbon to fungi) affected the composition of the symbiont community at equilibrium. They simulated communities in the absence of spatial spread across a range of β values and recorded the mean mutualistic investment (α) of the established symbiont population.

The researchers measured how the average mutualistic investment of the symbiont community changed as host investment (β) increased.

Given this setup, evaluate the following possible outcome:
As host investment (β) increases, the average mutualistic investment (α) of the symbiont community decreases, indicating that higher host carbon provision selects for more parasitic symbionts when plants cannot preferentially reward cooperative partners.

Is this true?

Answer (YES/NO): NO